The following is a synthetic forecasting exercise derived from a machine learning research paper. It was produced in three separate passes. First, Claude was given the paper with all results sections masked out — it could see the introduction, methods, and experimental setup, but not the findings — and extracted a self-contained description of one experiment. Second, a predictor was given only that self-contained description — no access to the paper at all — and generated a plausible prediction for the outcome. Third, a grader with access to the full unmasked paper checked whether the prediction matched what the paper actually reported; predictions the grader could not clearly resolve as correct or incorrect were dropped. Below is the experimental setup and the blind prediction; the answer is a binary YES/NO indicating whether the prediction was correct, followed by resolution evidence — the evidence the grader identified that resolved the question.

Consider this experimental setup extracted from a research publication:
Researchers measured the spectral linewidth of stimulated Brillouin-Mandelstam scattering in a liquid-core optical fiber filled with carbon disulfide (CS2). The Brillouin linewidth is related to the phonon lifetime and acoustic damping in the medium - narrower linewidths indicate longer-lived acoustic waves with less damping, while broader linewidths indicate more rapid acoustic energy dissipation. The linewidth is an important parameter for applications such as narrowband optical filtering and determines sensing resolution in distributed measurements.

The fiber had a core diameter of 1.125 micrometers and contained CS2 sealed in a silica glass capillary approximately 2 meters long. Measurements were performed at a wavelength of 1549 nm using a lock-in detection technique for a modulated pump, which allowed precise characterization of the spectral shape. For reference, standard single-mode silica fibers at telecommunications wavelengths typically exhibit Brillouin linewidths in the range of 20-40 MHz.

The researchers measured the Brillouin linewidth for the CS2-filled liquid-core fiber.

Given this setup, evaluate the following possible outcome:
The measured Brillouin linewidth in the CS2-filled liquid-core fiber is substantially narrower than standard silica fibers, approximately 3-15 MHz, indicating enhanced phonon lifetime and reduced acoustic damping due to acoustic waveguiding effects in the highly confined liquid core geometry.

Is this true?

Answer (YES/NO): NO